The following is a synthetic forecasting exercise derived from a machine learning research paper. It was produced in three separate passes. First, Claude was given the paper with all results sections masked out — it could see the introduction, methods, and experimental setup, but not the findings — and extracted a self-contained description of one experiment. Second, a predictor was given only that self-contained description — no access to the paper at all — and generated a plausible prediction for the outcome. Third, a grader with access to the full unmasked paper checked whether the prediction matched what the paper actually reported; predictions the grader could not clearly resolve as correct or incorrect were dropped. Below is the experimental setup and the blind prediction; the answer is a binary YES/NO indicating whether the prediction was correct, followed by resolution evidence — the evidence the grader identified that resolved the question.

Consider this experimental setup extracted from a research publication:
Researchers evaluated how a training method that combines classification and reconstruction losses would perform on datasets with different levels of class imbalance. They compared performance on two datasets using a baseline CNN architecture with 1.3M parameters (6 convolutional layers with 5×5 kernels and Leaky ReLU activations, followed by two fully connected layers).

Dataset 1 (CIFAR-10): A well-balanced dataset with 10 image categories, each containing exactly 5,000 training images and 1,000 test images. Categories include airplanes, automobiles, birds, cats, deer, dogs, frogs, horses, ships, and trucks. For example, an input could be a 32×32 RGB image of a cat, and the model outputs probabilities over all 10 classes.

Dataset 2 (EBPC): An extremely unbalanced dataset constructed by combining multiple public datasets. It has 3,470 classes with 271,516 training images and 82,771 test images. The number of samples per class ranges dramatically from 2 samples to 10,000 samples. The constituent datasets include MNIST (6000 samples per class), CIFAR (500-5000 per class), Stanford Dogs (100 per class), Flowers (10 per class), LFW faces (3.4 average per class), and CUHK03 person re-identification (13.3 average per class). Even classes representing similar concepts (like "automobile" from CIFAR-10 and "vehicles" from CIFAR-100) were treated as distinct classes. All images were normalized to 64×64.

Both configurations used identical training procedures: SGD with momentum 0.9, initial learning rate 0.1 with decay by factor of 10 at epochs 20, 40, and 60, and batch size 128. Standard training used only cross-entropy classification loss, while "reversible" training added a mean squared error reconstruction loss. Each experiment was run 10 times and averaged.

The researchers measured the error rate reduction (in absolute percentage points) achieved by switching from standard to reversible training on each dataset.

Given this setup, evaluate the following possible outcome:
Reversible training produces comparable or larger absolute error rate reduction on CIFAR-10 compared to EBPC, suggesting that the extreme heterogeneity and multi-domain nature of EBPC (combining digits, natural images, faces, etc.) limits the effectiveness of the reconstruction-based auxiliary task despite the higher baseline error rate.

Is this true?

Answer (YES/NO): YES